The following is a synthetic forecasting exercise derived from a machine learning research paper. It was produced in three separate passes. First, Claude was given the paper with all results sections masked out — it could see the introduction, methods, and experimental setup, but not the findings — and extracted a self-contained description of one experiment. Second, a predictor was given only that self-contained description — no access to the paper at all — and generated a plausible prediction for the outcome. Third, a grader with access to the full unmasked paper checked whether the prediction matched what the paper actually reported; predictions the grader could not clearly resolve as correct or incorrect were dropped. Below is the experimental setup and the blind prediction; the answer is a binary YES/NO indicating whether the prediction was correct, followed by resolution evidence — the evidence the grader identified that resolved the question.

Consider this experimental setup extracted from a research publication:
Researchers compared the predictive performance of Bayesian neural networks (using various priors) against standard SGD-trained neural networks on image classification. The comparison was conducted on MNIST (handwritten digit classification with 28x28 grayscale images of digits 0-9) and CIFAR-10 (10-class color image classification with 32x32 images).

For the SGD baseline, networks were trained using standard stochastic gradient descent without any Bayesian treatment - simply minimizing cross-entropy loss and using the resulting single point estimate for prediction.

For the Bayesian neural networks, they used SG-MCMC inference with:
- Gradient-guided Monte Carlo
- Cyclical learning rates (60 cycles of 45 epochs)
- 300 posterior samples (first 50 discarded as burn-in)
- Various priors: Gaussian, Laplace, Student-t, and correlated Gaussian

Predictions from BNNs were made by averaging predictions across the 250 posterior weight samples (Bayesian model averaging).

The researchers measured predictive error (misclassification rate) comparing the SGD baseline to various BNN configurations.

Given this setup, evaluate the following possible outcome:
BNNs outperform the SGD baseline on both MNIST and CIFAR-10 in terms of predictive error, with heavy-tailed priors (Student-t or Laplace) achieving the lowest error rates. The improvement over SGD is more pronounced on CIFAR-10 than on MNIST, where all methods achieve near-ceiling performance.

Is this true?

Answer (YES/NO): NO